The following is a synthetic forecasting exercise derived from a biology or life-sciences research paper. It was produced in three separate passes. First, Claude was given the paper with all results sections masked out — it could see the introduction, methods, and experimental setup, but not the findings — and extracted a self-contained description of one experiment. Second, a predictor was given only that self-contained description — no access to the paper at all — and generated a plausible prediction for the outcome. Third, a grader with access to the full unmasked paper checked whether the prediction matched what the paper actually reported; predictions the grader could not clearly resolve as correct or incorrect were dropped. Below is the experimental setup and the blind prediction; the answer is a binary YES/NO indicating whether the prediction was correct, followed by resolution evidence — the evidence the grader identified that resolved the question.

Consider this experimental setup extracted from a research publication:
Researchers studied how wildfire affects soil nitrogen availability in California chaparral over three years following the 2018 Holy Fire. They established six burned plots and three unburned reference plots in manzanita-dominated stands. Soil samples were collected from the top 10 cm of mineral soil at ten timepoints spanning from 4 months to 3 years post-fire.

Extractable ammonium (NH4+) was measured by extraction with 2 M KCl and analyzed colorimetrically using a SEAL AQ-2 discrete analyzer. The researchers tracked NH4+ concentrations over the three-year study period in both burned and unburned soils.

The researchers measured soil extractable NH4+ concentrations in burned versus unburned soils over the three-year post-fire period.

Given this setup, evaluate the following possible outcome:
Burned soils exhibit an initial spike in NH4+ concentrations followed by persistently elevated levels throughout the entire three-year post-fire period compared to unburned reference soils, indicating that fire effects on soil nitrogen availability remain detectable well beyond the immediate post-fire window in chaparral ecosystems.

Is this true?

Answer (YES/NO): NO